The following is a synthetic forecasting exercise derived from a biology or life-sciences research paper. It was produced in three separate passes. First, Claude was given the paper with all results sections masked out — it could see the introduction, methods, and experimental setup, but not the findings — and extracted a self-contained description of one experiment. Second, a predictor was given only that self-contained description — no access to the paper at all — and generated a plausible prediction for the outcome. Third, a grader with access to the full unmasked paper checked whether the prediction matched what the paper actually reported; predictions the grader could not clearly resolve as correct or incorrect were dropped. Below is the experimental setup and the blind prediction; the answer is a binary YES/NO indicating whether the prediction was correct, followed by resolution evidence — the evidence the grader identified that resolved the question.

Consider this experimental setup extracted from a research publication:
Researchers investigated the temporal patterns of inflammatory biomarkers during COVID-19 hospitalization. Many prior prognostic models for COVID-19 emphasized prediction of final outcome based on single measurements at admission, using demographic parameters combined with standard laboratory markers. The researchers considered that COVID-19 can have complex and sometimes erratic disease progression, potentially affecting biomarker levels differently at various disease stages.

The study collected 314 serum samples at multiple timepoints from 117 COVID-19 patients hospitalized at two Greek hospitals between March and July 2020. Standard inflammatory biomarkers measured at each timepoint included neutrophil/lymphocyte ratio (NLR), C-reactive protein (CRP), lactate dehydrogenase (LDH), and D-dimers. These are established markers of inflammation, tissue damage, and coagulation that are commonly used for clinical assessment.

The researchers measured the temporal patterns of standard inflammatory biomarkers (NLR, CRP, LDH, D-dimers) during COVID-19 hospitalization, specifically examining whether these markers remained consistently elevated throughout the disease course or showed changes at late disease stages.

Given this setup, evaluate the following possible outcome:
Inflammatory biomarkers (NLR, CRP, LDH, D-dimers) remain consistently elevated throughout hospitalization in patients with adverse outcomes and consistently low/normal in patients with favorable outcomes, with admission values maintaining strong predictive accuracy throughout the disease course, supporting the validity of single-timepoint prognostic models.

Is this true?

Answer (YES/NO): NO